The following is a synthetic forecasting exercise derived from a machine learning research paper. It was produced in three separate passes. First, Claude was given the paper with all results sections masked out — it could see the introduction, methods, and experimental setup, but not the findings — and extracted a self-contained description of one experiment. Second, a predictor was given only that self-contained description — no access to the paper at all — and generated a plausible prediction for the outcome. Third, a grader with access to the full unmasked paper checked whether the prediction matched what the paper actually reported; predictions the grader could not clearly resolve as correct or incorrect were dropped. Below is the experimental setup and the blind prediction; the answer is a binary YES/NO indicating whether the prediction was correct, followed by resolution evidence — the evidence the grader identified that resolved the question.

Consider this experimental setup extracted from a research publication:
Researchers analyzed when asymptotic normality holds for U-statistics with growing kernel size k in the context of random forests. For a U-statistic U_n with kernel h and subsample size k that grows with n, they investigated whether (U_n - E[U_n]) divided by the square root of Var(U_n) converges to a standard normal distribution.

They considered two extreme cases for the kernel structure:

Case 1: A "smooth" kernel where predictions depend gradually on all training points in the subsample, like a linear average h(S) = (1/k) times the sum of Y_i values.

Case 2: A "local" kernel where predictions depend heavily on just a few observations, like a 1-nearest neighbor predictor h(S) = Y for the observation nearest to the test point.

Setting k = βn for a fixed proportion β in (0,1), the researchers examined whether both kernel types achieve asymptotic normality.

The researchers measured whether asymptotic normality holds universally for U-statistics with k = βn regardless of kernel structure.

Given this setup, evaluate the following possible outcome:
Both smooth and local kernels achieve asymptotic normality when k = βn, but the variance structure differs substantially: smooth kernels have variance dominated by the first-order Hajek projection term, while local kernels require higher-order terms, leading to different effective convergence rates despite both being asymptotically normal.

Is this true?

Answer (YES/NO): NO